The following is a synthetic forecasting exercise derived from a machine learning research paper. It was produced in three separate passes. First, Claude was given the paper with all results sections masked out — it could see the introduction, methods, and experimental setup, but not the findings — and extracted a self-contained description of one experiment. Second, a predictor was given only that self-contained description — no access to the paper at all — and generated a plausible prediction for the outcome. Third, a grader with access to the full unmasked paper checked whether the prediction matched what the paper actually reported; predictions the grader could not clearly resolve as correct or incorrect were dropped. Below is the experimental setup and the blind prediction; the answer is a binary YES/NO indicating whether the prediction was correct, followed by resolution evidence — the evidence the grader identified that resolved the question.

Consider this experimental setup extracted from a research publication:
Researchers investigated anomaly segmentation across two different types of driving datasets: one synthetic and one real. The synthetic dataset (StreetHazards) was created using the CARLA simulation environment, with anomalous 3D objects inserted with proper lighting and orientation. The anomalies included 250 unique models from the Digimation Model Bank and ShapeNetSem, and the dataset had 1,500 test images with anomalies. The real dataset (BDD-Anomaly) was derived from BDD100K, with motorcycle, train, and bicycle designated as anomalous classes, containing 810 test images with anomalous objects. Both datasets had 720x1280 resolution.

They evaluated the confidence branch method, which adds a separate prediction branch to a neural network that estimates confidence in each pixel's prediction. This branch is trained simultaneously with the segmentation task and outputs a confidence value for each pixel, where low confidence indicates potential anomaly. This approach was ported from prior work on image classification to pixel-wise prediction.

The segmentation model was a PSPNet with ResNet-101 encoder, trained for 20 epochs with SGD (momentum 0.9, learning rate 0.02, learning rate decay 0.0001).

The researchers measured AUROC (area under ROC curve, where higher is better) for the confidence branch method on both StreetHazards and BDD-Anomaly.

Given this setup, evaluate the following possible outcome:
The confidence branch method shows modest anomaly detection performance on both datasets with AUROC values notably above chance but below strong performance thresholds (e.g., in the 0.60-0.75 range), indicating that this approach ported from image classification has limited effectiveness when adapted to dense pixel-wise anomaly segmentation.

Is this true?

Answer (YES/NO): NO